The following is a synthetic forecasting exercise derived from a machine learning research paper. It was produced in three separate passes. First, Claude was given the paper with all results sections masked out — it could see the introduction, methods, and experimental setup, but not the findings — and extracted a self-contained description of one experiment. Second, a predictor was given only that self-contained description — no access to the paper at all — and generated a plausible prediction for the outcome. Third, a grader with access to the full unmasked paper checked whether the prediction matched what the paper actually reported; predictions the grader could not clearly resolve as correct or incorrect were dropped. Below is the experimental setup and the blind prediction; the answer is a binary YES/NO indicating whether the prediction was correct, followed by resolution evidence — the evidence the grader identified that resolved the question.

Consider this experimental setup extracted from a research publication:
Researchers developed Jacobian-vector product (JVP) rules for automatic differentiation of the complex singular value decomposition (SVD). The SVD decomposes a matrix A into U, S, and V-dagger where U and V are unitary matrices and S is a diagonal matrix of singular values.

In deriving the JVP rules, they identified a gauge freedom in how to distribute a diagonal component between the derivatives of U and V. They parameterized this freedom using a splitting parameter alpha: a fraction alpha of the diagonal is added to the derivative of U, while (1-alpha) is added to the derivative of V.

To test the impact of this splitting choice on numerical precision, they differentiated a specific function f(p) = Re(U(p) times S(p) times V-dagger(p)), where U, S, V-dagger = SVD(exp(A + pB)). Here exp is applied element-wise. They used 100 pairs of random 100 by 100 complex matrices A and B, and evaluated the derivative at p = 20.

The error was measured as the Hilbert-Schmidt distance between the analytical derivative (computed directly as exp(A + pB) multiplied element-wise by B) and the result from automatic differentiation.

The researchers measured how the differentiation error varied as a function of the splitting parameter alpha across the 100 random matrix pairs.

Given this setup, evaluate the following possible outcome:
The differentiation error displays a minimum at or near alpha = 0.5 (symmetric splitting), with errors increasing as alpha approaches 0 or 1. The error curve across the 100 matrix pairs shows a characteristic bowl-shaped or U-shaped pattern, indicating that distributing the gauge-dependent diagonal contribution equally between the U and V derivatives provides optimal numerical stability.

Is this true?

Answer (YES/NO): YES